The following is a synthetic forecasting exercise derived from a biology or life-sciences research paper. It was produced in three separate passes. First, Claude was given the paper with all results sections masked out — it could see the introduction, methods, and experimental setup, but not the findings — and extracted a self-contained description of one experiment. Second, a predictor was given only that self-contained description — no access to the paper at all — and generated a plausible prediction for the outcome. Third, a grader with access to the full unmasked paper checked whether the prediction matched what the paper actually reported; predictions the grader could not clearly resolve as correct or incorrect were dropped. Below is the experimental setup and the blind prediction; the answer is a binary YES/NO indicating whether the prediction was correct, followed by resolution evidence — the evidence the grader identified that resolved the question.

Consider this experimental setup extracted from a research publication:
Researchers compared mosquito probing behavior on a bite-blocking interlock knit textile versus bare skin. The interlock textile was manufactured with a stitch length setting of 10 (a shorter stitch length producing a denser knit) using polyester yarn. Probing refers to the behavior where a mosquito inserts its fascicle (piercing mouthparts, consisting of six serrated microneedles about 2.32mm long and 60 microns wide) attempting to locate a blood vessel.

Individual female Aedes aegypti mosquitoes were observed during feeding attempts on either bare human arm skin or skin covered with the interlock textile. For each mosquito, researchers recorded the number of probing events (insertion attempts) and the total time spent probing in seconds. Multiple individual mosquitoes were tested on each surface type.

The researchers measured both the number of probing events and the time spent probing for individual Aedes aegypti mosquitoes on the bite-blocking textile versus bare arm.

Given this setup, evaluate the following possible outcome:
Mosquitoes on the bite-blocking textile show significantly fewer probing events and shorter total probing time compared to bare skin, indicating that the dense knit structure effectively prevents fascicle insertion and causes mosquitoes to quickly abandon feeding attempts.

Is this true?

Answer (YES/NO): NO